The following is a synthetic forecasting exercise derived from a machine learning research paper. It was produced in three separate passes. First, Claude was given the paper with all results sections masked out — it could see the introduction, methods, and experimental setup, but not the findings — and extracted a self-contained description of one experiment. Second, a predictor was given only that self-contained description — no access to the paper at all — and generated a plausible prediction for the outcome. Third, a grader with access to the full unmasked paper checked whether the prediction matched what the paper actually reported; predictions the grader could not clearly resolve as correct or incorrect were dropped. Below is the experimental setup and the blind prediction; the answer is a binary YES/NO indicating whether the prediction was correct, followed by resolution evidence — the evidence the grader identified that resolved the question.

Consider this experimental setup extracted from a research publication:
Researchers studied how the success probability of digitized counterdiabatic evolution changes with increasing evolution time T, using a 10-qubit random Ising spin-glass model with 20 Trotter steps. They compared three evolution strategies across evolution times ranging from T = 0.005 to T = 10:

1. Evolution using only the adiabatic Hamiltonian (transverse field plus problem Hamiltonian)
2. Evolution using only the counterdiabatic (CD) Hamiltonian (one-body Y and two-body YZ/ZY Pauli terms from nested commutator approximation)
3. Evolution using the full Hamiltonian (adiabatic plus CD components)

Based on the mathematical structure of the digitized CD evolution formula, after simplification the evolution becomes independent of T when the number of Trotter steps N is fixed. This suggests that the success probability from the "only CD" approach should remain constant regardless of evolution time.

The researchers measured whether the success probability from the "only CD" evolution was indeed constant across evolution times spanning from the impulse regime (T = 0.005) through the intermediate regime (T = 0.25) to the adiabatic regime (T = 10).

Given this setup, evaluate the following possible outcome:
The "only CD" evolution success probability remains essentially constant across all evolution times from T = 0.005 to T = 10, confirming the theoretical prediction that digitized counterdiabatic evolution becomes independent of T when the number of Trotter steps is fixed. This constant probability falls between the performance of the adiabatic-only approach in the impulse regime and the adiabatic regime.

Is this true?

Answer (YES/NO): YES